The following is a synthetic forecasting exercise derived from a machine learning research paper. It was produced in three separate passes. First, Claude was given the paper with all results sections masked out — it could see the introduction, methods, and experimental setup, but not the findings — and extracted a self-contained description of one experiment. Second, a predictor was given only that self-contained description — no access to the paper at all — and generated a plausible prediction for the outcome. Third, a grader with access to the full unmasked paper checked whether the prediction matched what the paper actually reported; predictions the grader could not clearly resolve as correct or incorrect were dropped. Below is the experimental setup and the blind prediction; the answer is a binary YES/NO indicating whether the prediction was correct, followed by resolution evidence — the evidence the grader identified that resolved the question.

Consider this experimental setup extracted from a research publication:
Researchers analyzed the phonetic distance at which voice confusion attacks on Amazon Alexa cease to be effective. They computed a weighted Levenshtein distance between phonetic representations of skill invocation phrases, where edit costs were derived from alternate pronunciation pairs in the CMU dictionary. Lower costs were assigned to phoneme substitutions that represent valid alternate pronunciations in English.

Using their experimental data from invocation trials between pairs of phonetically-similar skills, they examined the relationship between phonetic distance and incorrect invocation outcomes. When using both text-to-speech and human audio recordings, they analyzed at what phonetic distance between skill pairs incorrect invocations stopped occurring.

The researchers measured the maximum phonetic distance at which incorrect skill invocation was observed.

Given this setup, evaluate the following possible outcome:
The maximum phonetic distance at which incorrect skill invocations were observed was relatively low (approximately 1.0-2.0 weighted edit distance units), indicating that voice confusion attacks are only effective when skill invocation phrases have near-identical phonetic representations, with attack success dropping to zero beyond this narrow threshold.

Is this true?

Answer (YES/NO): NO